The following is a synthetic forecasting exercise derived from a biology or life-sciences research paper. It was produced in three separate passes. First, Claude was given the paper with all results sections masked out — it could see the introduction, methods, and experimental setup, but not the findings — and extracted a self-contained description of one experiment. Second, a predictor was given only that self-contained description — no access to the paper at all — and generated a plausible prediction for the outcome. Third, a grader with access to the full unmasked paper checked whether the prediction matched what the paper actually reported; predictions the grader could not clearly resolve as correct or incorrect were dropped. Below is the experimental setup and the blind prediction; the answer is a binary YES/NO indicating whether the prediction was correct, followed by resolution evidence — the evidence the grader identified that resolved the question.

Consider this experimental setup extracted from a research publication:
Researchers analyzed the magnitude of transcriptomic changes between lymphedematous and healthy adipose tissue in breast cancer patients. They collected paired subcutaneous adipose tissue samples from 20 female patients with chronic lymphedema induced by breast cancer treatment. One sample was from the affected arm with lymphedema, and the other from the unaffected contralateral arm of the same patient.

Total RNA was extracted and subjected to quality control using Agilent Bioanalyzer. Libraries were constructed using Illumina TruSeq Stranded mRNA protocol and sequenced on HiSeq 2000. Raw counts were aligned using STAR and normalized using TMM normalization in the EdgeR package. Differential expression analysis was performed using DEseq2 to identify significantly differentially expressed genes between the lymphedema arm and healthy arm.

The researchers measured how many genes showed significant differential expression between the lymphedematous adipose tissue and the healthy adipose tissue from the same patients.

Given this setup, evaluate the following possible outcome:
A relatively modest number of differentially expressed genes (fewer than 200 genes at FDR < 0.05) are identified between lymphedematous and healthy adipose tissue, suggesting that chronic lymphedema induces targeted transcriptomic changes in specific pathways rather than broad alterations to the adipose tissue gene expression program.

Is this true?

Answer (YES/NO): NO